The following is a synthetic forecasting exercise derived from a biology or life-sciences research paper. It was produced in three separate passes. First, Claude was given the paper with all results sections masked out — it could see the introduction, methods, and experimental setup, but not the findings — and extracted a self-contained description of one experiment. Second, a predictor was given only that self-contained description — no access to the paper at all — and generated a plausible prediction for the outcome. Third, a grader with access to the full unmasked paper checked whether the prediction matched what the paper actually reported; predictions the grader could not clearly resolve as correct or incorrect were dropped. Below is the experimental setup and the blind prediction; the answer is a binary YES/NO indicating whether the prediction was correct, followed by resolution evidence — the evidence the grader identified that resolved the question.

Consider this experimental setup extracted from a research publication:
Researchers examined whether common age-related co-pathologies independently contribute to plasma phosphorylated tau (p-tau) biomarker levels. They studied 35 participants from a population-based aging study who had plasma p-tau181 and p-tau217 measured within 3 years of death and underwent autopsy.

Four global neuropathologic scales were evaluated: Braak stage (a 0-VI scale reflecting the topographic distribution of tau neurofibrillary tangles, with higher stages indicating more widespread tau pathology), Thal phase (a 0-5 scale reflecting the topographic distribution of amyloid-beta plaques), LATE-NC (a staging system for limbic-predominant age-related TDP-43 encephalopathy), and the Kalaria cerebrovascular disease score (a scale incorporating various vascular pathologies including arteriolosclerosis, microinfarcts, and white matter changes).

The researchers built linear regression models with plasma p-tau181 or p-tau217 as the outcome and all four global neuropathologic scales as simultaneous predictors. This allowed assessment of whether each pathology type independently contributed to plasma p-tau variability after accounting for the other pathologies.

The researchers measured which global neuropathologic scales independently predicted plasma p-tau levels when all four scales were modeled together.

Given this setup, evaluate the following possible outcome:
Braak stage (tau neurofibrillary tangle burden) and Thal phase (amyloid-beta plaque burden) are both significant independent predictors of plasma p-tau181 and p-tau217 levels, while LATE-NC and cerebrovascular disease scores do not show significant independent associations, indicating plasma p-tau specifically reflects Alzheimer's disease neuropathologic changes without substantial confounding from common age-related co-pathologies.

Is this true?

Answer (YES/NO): NO